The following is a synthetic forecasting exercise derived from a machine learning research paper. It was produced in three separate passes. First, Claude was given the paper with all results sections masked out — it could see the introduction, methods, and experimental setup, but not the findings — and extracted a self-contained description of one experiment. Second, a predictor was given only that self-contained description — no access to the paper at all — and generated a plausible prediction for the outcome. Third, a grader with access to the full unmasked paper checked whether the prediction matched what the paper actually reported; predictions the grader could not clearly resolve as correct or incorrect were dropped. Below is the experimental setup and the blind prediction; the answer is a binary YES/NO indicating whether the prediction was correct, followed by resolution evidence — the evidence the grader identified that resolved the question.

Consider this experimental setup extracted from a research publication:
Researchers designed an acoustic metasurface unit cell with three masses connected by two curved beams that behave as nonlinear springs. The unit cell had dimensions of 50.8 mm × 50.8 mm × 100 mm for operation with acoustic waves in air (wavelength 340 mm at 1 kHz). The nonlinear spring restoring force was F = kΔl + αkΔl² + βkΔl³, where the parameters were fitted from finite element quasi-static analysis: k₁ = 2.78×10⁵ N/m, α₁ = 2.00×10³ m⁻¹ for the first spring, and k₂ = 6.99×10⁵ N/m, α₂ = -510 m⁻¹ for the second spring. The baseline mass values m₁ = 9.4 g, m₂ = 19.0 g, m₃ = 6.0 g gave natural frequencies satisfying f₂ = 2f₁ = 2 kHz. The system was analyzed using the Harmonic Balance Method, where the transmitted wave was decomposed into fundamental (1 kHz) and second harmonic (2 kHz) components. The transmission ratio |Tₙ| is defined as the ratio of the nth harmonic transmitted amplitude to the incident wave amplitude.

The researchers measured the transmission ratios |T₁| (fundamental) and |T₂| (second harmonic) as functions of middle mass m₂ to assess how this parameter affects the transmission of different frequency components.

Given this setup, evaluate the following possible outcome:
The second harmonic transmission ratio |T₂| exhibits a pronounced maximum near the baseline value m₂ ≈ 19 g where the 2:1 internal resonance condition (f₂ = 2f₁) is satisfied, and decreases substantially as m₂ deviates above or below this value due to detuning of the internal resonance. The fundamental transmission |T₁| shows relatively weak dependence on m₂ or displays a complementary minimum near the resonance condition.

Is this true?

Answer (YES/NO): YES